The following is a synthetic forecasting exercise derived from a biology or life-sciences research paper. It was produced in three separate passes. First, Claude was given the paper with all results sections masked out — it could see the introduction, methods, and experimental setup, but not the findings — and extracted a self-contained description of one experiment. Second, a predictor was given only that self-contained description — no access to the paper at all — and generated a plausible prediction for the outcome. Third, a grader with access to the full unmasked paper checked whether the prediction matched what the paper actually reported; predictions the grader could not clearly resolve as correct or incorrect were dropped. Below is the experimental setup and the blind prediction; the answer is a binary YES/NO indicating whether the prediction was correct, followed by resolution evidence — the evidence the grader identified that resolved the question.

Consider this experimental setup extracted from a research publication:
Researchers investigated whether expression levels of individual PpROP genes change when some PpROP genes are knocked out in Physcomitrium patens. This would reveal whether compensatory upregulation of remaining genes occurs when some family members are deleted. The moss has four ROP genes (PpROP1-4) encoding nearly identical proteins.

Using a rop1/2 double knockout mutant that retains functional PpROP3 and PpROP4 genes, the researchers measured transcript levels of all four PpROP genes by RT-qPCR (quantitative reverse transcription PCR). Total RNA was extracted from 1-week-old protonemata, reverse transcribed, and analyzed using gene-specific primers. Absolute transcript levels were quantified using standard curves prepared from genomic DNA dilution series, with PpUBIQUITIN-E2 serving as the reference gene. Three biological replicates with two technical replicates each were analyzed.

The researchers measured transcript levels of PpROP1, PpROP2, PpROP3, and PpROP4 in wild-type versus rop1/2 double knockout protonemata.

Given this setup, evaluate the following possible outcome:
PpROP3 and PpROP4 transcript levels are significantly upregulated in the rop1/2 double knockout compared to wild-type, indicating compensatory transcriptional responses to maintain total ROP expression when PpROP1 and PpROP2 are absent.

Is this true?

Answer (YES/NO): NO